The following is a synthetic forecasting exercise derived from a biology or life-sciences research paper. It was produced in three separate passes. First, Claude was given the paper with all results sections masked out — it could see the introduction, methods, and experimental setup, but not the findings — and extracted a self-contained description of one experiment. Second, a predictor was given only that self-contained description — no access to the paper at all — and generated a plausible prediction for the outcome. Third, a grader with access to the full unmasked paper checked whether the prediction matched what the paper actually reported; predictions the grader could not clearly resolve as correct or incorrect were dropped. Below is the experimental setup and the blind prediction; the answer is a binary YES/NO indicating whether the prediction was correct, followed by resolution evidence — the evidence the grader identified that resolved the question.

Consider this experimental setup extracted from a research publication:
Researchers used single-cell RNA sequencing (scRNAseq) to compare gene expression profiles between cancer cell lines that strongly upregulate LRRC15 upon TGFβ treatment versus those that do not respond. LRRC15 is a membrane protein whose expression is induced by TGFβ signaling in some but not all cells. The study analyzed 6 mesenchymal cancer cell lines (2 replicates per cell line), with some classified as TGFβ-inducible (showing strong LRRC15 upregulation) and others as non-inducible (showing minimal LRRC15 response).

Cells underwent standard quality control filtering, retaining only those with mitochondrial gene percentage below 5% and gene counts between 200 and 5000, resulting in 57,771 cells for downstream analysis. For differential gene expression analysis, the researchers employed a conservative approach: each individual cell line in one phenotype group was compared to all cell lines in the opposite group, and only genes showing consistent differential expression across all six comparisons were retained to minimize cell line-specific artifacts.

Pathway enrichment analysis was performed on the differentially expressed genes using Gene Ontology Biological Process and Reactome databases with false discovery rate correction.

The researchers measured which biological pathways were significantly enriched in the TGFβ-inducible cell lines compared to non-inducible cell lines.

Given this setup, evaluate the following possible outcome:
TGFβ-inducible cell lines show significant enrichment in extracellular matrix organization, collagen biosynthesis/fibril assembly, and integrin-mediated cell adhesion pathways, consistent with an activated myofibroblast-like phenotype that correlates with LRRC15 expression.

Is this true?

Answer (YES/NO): NO